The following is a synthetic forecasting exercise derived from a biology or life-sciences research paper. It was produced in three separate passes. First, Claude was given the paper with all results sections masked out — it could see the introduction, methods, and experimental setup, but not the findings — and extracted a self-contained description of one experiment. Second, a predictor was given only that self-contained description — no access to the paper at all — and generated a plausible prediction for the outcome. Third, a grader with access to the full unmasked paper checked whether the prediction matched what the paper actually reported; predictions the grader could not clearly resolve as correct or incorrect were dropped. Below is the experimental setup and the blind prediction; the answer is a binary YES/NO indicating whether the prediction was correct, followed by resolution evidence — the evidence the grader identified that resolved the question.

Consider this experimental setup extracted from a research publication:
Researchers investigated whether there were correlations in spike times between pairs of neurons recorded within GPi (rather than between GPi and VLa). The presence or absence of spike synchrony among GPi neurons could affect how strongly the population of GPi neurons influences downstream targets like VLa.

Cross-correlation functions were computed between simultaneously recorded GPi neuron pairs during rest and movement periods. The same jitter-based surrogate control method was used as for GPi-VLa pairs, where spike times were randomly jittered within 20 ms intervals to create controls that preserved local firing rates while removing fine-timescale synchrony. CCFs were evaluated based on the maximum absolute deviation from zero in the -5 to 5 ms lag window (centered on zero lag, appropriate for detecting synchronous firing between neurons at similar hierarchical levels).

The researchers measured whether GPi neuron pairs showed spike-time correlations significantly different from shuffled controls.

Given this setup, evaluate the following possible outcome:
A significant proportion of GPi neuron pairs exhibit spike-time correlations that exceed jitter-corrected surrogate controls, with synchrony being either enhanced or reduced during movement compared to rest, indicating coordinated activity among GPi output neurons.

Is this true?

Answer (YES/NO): NO